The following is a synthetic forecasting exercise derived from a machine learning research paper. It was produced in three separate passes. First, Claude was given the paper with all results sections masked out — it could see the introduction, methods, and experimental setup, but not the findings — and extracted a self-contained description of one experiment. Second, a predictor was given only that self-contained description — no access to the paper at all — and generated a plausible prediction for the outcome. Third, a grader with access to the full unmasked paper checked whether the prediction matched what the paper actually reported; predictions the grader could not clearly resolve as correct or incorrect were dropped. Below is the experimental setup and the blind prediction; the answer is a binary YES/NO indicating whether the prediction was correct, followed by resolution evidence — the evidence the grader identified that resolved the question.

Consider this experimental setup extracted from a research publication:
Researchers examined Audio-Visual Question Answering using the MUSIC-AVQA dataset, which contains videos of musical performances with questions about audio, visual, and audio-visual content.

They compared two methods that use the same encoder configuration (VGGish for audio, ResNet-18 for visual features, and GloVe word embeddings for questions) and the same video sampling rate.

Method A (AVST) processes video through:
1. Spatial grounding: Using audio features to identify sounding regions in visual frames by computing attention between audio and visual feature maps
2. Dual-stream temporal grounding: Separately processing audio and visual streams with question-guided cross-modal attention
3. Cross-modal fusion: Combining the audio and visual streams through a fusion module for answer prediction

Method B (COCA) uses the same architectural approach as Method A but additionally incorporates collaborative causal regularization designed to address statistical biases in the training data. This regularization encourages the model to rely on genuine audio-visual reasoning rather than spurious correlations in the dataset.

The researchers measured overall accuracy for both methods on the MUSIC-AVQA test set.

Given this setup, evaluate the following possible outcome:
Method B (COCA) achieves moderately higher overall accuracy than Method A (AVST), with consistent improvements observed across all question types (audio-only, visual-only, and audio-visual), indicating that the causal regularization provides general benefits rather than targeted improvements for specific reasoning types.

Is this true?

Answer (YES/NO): NO